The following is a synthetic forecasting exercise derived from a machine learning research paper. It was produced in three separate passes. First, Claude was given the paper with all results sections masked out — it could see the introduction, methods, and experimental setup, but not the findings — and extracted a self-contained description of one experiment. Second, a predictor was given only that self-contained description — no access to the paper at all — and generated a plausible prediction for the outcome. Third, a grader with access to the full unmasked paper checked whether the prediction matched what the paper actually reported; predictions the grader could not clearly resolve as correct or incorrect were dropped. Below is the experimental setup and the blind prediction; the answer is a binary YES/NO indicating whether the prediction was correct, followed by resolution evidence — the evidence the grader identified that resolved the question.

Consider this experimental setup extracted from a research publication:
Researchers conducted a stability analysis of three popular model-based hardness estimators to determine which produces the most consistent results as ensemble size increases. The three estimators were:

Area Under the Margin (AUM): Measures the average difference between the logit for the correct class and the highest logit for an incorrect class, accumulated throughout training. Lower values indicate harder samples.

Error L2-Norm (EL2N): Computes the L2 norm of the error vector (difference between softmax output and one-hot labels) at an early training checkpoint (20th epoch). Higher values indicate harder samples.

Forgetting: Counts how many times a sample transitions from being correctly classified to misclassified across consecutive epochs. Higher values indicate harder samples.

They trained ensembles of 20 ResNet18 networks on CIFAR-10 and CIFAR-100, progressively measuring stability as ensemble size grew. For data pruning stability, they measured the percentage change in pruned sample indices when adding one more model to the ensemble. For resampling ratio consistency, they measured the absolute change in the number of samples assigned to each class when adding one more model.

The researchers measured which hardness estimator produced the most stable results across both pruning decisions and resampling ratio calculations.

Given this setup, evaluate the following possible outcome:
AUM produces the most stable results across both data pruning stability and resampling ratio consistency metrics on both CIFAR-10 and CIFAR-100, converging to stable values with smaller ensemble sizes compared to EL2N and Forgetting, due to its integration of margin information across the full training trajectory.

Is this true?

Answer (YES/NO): YES